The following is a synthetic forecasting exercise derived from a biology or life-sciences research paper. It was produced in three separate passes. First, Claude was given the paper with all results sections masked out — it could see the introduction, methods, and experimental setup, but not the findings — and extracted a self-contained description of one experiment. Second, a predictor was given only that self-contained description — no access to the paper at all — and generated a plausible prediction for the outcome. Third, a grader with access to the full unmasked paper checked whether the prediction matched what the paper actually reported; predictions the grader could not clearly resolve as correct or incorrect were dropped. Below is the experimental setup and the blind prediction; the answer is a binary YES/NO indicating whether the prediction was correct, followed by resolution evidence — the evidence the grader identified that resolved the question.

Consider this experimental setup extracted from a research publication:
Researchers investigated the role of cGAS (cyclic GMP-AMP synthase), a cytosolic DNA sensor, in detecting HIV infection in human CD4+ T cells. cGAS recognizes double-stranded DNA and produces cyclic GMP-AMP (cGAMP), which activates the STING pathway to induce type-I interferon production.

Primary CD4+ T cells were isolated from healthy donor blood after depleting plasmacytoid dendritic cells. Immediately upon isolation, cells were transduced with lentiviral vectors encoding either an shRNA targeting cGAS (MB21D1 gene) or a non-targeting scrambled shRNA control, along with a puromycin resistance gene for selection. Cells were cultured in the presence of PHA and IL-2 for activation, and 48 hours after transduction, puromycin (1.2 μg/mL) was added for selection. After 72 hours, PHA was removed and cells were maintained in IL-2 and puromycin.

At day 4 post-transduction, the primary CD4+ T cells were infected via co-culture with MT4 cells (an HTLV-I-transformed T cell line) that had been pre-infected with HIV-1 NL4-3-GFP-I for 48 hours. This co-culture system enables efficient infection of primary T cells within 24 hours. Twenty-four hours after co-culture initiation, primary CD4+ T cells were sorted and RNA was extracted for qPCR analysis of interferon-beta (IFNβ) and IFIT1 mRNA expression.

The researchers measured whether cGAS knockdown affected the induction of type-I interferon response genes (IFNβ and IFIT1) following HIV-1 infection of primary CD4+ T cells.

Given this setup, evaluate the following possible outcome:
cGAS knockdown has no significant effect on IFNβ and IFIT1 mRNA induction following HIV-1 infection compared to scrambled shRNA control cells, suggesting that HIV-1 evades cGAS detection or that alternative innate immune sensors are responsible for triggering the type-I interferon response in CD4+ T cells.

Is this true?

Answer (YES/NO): NO